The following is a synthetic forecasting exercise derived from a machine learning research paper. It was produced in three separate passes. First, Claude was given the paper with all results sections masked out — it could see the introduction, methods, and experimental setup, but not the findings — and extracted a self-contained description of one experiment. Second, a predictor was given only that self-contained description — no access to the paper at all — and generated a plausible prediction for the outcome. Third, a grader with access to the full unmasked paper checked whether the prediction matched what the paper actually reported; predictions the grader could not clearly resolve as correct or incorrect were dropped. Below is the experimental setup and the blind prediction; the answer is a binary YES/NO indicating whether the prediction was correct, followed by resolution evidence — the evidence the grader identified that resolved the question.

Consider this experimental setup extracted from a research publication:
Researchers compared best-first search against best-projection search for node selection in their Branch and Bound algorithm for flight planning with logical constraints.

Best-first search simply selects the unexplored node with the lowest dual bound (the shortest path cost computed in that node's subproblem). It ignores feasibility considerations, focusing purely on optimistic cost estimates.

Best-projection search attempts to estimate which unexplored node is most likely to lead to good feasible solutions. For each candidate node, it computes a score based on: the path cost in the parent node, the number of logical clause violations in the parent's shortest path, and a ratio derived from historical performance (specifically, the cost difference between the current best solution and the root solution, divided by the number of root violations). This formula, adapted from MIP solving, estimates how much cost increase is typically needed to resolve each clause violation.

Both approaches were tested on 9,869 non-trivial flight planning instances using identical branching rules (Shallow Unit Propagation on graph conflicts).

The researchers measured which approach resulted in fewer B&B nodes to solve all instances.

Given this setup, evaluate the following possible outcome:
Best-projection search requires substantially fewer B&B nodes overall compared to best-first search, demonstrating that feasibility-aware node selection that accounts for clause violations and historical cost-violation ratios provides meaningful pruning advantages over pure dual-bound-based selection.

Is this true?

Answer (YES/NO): NO